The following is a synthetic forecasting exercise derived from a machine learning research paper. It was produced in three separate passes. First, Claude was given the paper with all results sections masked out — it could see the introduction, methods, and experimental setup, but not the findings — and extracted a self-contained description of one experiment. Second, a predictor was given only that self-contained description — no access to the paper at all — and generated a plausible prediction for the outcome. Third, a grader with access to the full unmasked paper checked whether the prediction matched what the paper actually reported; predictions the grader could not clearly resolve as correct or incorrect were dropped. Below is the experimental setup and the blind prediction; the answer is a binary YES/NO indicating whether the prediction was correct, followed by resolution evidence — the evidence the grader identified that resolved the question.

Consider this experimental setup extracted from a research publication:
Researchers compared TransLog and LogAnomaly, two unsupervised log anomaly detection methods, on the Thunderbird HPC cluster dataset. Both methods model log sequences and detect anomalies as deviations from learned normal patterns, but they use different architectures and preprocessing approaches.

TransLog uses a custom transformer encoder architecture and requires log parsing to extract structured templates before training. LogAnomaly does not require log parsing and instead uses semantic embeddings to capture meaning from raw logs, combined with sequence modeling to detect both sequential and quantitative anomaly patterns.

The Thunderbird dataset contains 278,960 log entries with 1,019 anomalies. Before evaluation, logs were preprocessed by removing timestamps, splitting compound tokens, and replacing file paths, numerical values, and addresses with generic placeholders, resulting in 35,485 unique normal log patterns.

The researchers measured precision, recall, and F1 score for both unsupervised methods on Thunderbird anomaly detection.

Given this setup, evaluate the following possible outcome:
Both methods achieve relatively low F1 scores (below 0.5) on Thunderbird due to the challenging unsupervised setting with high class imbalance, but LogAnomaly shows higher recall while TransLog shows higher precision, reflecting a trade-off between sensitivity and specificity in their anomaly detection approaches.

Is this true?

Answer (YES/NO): NO